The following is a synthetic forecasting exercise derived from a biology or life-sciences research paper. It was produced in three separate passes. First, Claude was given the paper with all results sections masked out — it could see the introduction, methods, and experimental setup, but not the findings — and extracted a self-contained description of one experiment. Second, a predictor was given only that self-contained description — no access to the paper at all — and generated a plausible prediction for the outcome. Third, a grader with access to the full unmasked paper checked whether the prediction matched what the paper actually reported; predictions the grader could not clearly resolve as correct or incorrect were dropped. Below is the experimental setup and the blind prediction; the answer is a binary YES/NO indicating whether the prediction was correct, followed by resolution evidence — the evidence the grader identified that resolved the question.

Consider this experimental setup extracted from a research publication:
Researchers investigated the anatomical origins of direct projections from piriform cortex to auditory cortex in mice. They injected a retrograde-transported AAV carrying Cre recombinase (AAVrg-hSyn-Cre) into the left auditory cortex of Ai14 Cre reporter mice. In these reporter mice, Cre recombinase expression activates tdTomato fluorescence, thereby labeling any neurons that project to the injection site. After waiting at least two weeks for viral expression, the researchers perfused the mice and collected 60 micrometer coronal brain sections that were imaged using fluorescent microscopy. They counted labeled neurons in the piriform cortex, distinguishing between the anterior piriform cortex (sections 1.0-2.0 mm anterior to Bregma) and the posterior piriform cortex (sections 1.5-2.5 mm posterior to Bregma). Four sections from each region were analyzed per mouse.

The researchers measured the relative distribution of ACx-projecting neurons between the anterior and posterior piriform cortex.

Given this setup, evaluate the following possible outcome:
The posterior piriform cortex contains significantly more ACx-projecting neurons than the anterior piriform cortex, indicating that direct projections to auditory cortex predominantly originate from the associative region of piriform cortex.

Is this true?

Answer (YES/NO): YES